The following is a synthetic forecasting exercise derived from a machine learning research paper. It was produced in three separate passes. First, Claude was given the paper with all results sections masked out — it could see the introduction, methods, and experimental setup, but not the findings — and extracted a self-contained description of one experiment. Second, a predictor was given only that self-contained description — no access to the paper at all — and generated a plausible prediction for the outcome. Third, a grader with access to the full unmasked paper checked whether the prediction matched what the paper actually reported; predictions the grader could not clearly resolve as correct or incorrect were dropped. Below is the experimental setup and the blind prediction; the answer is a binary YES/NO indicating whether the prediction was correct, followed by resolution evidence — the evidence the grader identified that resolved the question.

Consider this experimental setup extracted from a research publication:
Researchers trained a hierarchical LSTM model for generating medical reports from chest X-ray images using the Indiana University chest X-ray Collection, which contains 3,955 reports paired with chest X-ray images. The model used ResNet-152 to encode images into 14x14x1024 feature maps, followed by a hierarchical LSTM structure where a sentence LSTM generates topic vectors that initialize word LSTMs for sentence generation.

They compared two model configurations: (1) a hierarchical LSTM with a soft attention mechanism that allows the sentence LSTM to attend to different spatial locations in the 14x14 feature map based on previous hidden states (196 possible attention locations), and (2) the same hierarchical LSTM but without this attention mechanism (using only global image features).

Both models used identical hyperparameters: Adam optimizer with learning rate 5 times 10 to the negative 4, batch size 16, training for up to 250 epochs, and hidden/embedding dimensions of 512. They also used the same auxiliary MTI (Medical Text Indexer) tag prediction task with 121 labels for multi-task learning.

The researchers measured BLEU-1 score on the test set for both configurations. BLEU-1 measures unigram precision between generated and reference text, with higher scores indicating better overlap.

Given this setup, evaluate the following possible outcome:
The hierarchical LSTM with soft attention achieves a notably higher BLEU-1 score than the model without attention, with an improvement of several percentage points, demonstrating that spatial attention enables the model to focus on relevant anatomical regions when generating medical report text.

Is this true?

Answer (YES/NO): NO